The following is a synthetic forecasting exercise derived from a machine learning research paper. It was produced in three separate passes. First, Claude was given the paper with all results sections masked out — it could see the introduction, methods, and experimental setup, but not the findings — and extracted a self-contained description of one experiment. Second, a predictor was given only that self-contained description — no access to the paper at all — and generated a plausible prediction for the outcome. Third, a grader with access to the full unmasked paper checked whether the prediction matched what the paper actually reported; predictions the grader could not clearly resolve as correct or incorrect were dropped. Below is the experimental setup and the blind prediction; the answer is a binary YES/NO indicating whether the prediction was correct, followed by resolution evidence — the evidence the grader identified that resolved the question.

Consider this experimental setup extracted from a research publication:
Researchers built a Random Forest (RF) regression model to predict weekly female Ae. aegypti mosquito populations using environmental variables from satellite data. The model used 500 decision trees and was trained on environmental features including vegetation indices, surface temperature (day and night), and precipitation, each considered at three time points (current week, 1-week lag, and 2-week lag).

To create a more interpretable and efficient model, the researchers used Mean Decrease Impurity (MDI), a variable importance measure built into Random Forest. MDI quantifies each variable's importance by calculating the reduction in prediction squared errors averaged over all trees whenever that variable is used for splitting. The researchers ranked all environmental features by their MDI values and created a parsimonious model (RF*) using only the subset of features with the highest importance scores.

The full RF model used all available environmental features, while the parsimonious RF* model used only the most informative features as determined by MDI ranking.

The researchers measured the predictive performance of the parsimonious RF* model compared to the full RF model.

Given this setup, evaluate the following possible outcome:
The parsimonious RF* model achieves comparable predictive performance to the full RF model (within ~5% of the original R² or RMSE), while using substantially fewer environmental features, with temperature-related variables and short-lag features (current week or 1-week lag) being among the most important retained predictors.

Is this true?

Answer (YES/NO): YES